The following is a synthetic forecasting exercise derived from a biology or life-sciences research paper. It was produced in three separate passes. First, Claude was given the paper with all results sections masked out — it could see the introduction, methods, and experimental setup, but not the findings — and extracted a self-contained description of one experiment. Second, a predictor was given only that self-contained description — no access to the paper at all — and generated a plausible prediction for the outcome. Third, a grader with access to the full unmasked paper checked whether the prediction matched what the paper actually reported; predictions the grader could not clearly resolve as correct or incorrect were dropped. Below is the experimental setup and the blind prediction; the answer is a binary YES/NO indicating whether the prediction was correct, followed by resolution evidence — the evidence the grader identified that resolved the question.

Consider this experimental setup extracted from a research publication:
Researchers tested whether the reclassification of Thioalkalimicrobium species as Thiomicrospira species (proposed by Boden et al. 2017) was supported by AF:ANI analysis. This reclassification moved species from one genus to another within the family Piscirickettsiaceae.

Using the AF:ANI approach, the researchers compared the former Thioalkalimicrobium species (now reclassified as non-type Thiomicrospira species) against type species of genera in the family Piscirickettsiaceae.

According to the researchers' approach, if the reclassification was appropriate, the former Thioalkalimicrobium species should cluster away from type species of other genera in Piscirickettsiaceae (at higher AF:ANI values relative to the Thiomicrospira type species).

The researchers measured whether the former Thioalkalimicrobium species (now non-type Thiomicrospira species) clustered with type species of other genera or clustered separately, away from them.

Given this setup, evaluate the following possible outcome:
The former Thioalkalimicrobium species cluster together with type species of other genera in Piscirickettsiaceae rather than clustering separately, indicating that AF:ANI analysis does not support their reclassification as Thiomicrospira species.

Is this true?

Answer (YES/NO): NO